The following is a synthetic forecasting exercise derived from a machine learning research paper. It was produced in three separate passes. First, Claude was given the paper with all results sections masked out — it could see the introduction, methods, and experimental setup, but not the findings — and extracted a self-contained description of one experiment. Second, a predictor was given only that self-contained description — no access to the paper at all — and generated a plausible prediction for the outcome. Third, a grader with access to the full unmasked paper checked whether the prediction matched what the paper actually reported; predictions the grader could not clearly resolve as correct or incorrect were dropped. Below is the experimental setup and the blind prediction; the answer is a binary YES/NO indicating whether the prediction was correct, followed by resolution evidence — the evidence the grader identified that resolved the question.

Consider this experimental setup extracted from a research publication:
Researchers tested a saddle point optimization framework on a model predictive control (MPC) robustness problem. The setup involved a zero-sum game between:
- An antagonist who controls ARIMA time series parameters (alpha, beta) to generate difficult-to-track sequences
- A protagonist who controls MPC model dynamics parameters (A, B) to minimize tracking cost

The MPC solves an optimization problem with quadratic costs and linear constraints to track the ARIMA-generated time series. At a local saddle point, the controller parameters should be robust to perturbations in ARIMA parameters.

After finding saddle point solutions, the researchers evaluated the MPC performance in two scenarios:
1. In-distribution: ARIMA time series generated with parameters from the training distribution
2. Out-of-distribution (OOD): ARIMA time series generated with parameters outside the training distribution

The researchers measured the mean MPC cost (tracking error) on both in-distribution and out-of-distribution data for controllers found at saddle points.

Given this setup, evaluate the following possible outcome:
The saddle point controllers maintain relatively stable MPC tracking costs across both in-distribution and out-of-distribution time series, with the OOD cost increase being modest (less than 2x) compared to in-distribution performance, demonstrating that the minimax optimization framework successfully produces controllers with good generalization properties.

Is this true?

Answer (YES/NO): NO